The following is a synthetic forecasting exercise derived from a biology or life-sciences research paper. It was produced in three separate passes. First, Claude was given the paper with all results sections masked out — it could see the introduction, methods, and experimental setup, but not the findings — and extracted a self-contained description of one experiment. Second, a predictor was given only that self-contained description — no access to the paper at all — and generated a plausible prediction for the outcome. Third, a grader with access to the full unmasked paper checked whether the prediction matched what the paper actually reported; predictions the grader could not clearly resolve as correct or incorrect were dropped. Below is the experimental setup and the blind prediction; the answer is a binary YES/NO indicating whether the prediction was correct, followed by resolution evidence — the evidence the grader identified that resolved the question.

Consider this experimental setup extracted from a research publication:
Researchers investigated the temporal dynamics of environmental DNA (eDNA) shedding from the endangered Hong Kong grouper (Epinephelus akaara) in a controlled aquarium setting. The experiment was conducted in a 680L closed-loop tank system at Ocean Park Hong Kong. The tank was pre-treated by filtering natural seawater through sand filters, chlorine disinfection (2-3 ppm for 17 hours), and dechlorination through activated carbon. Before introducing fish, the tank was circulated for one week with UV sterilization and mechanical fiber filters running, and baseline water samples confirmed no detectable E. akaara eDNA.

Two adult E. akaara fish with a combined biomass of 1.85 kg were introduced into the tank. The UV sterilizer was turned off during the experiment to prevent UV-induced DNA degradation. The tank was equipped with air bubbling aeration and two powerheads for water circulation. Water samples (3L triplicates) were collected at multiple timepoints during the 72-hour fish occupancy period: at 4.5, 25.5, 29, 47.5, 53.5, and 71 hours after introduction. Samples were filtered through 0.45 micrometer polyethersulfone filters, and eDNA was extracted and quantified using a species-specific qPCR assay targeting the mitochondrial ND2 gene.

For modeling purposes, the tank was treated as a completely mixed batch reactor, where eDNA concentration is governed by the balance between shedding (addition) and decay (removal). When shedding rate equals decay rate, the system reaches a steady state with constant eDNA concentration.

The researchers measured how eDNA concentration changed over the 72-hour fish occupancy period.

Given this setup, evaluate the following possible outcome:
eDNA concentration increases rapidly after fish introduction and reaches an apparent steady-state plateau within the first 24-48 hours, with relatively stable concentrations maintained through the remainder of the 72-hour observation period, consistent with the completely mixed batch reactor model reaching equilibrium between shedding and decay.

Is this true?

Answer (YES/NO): YES